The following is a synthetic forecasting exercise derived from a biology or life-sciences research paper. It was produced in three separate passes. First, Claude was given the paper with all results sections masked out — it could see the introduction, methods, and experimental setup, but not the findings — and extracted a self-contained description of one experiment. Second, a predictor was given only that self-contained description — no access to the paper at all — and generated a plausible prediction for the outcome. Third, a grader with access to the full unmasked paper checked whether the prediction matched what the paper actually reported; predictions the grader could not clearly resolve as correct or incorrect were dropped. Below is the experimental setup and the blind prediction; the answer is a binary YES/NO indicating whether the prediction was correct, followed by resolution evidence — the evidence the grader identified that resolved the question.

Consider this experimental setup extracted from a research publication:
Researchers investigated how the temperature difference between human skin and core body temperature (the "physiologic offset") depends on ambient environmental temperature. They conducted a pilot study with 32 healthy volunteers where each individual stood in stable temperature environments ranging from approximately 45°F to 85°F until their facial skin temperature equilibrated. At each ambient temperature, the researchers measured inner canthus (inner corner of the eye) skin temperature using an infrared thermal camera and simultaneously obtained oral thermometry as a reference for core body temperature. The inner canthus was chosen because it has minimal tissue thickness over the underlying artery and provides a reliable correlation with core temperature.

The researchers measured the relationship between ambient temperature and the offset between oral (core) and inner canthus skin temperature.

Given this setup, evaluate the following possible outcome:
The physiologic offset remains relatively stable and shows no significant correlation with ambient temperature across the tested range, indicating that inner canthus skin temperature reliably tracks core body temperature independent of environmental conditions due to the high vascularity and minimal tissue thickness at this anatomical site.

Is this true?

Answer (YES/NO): NO